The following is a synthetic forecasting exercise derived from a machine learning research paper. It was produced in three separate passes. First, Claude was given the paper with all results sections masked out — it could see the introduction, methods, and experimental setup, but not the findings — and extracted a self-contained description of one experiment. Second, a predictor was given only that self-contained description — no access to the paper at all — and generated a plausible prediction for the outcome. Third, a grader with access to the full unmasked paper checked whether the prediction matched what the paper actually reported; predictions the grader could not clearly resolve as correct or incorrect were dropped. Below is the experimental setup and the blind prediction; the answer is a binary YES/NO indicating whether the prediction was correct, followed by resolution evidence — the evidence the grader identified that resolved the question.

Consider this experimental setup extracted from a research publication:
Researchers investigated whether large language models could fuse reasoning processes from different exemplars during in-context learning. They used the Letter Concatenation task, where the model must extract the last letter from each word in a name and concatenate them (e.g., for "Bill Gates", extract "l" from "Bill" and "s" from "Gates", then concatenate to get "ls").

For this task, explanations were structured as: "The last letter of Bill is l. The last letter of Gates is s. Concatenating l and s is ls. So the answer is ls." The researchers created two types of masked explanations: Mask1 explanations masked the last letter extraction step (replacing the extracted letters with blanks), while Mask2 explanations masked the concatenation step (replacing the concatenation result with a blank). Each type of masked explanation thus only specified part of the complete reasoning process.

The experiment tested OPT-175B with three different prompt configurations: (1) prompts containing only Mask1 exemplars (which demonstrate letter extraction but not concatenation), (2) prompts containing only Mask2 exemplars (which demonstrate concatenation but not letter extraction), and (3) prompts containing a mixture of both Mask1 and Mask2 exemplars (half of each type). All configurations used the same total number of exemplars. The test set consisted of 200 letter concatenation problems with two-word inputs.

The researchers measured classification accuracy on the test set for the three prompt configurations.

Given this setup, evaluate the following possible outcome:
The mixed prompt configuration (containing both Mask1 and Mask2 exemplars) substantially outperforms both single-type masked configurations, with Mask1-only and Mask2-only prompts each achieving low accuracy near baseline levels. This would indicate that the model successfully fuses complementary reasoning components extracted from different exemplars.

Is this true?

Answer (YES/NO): NO